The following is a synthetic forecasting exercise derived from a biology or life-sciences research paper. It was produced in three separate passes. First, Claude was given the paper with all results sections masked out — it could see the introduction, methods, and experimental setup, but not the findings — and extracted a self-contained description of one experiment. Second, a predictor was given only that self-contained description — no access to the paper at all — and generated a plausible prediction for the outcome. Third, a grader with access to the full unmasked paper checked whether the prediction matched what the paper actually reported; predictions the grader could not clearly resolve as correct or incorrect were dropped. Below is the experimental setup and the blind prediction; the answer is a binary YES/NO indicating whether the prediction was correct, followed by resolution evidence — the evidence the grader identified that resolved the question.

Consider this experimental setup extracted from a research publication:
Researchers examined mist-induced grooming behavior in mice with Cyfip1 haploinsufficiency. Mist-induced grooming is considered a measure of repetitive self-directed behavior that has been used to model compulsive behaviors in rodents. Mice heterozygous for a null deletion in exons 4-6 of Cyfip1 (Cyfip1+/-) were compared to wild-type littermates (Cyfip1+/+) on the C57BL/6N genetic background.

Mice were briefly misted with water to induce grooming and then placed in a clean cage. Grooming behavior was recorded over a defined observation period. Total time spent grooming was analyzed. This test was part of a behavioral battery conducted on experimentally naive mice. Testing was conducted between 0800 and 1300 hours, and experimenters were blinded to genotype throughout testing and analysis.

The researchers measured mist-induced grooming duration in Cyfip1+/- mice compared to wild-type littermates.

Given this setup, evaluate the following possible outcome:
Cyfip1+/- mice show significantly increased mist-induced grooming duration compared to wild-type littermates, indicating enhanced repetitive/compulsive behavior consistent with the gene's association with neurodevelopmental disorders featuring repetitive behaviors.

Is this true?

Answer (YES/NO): NO